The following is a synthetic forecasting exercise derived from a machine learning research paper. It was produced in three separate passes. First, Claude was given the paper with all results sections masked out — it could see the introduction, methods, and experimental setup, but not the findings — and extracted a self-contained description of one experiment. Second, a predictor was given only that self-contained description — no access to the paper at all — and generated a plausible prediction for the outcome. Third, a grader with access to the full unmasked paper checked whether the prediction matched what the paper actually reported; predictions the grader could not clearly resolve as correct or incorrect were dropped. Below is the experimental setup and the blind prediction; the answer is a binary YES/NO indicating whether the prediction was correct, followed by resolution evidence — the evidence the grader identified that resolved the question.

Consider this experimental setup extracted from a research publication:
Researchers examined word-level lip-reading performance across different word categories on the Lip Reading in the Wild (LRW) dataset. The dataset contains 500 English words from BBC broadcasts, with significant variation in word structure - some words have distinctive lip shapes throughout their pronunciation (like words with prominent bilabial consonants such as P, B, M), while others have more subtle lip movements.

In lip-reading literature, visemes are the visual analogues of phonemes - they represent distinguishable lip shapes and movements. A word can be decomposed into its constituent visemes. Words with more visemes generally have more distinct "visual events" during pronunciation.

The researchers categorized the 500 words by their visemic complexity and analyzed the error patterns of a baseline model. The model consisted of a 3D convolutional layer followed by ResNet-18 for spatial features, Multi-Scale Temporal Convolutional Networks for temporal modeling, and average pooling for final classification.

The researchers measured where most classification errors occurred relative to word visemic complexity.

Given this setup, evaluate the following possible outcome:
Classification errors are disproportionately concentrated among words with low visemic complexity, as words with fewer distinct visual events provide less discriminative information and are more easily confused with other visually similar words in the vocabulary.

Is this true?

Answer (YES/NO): YES